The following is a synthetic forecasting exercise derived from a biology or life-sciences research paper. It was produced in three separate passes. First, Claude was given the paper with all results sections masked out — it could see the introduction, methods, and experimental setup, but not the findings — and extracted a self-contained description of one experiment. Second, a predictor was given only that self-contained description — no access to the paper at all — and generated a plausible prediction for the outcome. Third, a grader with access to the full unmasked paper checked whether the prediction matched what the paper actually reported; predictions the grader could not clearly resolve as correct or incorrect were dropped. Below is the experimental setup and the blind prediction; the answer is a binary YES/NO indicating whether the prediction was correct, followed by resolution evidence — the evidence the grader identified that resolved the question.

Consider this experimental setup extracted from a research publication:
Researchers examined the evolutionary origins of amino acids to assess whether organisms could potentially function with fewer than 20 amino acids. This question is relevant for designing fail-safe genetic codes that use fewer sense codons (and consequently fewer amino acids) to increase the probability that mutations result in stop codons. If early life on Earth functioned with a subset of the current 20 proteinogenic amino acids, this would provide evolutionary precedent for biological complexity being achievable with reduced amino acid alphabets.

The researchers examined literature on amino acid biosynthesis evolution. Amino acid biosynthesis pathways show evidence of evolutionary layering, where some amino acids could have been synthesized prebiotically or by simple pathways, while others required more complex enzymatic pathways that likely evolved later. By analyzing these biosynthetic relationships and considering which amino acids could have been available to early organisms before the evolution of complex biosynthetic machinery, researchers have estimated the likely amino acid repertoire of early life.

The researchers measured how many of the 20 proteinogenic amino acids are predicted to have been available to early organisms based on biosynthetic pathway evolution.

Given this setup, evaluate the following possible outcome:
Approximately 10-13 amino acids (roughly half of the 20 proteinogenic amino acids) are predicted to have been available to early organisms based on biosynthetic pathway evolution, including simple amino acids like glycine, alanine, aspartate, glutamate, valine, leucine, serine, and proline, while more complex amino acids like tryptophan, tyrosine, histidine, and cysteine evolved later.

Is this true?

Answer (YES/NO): YES